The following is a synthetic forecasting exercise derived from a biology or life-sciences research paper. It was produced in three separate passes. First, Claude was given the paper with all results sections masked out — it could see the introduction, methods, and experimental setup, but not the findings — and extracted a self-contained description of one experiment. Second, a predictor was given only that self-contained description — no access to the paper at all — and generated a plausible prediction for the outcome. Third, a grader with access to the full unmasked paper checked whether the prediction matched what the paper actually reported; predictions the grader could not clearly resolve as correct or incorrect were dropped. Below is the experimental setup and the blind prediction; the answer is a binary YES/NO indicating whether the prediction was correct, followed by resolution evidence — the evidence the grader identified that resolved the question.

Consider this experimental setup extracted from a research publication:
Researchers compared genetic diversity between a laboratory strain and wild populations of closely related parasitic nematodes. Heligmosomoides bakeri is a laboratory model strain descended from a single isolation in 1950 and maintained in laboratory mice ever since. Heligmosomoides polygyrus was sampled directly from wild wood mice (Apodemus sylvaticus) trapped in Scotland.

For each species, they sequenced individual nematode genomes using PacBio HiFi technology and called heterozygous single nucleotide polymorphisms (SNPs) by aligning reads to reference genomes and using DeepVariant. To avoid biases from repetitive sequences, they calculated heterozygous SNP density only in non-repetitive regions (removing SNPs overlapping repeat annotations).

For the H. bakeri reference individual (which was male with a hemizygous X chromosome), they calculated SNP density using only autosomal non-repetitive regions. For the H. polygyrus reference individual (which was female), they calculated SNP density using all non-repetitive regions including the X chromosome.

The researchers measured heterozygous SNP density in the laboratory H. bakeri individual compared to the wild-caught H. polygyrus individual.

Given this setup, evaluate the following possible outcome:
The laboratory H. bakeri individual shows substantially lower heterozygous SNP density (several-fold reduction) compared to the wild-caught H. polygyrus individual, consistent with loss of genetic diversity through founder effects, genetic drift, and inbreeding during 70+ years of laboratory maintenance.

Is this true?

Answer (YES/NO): YES